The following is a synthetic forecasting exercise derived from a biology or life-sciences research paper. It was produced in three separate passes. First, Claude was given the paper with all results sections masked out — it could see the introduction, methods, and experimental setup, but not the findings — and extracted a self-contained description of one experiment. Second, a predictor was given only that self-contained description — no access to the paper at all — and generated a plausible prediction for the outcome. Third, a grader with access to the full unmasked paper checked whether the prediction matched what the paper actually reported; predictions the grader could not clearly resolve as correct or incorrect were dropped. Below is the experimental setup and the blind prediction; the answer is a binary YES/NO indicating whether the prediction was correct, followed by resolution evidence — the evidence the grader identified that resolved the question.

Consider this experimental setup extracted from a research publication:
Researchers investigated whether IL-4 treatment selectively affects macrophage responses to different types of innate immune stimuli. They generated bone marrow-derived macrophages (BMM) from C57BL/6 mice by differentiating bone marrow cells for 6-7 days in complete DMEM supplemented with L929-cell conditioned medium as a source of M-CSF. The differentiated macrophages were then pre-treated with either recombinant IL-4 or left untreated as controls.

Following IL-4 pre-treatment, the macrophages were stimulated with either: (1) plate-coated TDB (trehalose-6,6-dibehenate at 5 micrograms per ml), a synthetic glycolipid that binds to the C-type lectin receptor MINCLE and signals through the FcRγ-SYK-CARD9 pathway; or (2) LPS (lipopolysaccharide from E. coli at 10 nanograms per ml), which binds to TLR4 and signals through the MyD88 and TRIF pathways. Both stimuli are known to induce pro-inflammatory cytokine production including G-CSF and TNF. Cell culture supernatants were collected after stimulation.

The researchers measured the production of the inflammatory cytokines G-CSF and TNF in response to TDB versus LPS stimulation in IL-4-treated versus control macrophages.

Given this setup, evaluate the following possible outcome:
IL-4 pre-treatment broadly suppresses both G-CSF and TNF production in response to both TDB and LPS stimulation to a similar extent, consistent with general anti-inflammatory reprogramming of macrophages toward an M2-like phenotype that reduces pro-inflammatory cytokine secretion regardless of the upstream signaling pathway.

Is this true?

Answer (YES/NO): NO